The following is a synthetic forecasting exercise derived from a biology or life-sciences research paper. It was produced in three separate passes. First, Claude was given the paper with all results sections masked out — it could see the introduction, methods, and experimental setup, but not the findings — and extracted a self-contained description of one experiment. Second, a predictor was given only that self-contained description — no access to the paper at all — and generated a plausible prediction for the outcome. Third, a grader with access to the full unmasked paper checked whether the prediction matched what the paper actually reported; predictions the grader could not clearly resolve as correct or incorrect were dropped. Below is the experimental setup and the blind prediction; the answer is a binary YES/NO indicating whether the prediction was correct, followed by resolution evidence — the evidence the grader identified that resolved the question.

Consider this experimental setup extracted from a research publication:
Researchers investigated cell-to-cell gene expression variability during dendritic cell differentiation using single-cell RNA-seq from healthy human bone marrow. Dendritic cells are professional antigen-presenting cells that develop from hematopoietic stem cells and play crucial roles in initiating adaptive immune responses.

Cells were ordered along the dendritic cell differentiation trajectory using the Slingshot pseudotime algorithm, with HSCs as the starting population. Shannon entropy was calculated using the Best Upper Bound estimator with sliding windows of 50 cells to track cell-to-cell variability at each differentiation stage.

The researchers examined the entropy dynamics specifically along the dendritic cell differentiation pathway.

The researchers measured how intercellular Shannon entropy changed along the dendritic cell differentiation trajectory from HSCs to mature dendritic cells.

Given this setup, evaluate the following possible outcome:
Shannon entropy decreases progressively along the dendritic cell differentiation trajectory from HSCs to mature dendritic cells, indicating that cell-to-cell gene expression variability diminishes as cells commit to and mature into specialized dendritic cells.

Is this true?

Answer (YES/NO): NO